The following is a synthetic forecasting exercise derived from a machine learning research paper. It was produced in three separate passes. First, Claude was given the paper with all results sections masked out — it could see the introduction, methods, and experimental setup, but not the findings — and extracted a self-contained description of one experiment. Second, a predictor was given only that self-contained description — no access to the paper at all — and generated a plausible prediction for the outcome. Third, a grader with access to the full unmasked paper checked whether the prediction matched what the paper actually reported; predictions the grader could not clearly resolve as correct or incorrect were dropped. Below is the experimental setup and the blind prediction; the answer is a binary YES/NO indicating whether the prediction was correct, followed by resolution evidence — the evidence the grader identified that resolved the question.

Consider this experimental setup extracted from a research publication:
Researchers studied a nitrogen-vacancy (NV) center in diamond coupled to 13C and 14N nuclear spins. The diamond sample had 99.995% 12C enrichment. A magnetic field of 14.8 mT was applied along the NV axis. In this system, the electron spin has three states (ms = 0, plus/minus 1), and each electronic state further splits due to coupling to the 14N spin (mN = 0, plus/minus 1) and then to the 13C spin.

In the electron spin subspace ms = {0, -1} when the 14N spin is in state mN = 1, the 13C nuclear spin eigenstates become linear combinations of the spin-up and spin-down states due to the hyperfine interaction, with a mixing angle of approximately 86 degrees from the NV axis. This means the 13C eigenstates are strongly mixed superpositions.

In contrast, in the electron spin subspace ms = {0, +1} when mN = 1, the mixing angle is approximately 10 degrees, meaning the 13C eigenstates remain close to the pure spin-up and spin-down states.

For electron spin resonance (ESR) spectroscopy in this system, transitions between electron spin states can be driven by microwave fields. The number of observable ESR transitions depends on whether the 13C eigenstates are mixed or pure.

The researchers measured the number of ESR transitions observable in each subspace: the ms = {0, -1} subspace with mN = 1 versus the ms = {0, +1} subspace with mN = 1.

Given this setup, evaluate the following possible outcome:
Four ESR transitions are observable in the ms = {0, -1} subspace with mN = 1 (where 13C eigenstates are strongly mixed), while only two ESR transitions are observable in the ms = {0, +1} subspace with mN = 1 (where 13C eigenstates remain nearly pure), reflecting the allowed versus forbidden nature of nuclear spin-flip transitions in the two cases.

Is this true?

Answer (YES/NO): YES